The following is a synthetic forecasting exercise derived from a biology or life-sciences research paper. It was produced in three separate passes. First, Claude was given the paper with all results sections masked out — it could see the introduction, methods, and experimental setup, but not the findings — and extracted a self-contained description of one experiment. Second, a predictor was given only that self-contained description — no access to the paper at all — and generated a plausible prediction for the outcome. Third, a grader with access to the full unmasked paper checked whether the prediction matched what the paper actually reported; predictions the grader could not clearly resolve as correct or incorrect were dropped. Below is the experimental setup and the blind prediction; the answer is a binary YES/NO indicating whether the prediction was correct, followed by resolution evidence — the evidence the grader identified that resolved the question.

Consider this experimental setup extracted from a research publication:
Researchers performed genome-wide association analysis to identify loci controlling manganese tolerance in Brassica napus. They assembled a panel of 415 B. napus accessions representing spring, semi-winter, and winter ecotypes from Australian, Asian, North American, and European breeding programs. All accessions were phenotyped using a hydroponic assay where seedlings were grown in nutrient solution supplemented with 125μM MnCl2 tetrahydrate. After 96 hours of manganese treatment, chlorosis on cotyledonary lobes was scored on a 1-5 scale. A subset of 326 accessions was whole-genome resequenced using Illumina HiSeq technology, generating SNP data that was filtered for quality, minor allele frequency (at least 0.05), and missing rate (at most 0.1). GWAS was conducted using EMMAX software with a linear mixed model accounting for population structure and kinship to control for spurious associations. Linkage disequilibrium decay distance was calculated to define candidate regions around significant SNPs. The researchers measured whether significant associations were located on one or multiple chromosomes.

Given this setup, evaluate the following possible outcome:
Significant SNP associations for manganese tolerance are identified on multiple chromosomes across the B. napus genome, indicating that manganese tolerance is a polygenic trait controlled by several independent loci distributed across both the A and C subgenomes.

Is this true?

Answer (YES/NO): YES